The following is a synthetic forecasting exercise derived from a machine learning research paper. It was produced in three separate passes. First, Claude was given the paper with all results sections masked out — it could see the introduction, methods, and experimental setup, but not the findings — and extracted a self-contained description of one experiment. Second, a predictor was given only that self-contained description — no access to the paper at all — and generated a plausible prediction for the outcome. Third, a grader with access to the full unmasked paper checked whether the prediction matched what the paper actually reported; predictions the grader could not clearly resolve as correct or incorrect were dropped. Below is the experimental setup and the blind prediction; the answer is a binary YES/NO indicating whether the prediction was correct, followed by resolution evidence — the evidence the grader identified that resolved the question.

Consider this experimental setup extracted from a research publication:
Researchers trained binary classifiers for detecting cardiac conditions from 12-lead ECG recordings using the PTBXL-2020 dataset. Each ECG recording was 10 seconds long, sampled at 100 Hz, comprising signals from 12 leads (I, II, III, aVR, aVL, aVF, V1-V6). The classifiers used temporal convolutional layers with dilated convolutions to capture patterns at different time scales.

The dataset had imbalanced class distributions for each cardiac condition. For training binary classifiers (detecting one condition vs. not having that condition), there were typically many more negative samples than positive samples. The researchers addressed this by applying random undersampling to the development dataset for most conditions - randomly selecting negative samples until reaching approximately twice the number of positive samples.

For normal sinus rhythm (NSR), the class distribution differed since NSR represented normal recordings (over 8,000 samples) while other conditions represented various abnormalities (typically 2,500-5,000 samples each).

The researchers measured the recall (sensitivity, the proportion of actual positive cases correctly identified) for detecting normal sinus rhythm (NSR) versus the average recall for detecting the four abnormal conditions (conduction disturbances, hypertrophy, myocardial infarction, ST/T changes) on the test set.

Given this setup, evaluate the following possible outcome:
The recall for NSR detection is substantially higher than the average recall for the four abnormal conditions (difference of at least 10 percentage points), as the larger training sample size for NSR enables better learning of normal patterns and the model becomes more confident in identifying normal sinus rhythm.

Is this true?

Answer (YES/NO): NO